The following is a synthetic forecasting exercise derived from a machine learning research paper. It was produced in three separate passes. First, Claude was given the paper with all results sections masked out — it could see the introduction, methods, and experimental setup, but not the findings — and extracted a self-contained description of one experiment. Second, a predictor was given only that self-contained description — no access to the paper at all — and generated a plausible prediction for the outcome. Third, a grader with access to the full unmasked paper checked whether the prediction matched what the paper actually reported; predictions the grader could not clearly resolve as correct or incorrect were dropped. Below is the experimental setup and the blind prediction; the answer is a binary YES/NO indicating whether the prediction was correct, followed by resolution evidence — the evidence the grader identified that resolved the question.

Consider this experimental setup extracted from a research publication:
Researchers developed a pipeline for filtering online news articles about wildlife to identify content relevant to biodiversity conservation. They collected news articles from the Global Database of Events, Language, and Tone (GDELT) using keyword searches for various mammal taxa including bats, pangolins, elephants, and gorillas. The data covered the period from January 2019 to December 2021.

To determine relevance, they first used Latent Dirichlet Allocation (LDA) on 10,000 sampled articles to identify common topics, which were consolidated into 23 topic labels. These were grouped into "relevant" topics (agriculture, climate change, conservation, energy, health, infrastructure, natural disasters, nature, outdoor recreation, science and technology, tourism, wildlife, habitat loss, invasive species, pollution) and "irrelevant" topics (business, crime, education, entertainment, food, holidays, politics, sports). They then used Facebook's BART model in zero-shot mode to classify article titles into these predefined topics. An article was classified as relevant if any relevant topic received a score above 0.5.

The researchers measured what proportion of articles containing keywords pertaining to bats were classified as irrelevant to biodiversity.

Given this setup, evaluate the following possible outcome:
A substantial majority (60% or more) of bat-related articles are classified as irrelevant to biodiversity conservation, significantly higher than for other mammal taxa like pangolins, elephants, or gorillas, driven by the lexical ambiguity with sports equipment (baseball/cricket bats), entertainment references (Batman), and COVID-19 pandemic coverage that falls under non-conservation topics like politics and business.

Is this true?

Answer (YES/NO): YES